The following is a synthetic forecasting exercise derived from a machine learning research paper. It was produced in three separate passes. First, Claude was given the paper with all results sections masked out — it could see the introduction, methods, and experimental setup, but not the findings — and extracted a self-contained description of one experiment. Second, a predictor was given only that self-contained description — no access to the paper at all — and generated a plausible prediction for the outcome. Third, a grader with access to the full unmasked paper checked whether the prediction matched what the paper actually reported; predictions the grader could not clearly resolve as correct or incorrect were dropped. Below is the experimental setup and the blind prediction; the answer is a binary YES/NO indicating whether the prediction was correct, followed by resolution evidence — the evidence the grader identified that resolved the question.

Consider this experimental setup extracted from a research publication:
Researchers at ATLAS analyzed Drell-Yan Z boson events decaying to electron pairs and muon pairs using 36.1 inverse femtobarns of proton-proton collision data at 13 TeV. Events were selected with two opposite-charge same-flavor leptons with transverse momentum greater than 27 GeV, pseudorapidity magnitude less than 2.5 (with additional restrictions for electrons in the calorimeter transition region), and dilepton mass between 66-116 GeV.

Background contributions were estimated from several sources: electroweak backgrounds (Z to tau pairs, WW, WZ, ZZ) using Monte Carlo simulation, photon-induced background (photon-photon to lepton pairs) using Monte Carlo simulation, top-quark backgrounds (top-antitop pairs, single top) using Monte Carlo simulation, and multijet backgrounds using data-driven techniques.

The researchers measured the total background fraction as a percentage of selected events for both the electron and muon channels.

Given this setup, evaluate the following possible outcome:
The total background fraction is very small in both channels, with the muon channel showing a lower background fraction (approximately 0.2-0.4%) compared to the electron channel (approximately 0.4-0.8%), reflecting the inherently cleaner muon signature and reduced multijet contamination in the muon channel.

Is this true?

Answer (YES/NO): NO